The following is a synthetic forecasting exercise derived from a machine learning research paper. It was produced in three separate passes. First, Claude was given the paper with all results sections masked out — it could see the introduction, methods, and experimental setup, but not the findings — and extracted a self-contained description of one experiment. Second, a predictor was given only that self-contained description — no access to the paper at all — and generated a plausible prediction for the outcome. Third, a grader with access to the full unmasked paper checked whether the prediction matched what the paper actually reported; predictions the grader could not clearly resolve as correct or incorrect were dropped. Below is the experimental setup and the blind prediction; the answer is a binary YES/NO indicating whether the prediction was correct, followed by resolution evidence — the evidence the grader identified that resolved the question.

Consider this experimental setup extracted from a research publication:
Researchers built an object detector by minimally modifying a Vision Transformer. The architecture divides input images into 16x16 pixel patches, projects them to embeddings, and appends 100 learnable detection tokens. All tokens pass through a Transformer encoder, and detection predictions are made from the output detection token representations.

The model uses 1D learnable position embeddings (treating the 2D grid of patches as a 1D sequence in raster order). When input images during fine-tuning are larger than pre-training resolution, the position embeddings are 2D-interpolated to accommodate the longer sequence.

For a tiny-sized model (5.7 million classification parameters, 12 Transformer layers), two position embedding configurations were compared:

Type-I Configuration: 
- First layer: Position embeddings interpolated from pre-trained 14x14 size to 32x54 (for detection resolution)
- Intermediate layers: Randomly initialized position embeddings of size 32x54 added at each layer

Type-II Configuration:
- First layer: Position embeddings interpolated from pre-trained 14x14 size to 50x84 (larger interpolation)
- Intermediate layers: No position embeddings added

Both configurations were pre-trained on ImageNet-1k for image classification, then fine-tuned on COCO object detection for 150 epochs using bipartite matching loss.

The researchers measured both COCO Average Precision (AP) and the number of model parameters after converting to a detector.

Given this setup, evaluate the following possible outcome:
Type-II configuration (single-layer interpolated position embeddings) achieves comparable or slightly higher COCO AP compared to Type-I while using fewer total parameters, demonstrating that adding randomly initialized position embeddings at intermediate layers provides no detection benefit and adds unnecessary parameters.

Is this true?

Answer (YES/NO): YES